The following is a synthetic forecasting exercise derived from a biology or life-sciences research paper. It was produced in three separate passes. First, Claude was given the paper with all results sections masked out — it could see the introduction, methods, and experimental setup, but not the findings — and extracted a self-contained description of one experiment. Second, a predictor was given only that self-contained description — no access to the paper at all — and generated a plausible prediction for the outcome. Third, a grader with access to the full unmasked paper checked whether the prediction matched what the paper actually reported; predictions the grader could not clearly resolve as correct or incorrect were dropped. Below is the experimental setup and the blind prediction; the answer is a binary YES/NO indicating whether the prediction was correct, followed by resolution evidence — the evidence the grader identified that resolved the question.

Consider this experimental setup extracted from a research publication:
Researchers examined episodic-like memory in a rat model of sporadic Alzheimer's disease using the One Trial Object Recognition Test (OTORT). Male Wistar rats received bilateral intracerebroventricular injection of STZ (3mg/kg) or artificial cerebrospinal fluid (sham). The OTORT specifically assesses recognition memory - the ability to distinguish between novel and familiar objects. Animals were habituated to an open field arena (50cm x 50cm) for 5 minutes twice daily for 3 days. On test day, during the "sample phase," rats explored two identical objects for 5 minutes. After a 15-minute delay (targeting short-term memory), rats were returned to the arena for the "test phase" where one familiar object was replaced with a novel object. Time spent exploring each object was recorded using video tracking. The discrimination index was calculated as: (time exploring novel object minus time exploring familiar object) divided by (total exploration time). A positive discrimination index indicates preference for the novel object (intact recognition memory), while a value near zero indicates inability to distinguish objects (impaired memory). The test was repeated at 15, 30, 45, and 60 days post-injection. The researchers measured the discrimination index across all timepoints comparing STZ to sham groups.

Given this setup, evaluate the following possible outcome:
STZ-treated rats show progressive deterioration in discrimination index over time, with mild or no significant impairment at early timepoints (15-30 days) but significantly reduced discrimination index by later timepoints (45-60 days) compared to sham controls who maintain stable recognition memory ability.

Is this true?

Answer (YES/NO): NO